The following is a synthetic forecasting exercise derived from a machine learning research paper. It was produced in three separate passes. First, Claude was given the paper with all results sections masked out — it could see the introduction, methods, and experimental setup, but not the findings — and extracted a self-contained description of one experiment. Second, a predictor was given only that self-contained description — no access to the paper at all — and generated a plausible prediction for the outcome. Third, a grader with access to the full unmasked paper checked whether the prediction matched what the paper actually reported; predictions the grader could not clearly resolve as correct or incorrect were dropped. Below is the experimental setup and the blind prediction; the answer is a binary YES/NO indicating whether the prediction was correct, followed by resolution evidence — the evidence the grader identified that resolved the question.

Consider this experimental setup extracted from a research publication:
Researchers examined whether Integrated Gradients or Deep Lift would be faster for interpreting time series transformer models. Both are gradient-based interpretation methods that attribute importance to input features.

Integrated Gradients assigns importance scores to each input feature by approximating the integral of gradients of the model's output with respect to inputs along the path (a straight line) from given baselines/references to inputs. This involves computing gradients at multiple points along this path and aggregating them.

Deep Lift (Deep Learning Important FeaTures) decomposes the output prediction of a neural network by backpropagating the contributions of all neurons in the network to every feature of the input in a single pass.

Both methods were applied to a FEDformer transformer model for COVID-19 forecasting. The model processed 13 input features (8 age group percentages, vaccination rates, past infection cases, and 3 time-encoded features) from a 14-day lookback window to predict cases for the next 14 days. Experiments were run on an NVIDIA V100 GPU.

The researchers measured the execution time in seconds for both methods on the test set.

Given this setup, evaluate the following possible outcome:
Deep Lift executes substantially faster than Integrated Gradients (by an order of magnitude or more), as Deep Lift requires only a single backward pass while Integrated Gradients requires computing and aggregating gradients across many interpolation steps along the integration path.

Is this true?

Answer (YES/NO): NO